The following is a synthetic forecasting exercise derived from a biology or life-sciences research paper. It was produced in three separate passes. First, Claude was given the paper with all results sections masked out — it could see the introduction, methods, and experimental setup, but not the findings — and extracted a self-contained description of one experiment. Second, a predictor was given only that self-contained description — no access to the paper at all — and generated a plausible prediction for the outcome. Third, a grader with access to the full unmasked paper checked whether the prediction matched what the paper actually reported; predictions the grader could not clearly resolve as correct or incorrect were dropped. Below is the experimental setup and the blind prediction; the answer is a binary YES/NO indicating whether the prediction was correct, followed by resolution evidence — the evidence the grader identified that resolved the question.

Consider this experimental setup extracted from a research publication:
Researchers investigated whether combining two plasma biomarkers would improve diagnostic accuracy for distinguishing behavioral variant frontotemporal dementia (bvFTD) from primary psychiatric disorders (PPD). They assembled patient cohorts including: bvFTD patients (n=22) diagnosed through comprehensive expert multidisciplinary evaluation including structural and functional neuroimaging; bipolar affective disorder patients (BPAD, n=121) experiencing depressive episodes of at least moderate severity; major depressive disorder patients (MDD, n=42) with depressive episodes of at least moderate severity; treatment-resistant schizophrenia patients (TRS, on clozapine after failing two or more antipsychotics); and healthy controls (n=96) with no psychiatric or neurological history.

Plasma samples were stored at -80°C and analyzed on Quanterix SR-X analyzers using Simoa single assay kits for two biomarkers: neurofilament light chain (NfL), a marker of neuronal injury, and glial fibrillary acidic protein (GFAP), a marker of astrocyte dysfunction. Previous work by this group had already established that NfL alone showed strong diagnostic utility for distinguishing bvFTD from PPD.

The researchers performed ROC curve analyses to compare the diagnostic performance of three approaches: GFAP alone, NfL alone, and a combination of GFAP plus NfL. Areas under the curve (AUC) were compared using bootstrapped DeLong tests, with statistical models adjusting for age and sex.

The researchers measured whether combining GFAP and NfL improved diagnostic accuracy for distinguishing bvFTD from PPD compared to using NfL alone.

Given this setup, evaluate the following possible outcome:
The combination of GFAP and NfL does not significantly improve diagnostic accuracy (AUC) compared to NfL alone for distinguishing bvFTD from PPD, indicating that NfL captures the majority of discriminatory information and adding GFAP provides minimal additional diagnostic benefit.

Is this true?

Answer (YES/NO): YES